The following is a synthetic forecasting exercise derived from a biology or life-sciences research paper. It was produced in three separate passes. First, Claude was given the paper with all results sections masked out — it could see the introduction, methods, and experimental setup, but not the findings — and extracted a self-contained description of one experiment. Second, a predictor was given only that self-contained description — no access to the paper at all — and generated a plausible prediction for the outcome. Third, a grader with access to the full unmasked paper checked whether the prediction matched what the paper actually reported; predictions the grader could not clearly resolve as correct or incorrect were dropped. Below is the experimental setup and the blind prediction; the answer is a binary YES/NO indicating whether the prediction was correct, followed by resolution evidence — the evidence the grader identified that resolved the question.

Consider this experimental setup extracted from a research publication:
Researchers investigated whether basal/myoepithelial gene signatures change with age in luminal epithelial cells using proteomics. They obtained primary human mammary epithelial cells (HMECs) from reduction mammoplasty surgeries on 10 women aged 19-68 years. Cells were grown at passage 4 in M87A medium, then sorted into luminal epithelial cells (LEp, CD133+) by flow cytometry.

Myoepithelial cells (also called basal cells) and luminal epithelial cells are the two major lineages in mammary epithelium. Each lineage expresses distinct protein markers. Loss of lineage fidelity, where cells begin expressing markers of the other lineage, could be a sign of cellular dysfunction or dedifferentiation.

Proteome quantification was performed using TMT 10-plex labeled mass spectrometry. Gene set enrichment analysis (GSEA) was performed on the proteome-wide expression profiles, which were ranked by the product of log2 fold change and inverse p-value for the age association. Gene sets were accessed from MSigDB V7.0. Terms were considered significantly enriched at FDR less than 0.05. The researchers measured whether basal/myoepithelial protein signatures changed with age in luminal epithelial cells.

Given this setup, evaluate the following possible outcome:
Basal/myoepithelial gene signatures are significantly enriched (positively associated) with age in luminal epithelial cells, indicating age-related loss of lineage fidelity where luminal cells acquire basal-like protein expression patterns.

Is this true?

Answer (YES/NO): YES